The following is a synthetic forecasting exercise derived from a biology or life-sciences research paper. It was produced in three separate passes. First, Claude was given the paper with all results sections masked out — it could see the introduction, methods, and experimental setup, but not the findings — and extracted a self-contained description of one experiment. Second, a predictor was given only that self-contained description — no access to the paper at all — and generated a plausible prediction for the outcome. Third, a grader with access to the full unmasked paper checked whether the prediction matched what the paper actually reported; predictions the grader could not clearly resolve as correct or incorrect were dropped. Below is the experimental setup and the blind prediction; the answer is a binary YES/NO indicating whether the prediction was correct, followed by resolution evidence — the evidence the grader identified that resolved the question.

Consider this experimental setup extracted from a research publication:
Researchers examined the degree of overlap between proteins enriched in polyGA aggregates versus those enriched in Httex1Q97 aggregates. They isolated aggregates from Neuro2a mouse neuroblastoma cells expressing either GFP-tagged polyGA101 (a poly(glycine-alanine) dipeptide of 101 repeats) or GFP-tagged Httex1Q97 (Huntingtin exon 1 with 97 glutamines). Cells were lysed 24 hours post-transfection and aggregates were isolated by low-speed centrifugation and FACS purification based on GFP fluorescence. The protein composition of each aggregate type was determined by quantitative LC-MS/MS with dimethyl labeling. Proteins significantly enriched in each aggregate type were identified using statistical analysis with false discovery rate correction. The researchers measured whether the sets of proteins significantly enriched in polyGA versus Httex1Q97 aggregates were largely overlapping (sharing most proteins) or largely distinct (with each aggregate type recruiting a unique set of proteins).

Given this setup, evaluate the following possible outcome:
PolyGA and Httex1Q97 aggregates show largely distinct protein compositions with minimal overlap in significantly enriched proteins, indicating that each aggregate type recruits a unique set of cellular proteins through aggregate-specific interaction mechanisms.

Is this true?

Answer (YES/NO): YES